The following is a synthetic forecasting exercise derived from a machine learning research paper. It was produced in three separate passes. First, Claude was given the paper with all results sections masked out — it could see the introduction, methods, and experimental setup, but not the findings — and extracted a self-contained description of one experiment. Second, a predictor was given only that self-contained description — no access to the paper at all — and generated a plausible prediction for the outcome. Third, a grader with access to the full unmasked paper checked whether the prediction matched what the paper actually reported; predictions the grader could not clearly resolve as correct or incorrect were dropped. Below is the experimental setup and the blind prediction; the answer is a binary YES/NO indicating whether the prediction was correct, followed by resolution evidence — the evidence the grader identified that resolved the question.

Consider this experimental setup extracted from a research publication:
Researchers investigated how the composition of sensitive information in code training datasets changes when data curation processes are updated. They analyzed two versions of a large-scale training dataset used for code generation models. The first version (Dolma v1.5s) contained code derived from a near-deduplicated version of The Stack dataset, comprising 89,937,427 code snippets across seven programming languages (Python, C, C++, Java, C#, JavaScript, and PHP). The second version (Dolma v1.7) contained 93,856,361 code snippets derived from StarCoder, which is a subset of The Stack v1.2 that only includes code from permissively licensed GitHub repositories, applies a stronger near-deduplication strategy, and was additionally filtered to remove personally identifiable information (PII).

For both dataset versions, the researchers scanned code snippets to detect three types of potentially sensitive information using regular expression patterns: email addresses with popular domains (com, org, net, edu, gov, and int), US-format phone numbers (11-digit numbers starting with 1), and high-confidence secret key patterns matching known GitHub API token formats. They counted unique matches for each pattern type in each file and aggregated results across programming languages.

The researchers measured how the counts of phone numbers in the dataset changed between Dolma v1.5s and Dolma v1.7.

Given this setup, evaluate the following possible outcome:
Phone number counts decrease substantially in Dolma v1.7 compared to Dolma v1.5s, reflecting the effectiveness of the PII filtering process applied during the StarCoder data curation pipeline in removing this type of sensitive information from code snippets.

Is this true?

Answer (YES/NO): NO